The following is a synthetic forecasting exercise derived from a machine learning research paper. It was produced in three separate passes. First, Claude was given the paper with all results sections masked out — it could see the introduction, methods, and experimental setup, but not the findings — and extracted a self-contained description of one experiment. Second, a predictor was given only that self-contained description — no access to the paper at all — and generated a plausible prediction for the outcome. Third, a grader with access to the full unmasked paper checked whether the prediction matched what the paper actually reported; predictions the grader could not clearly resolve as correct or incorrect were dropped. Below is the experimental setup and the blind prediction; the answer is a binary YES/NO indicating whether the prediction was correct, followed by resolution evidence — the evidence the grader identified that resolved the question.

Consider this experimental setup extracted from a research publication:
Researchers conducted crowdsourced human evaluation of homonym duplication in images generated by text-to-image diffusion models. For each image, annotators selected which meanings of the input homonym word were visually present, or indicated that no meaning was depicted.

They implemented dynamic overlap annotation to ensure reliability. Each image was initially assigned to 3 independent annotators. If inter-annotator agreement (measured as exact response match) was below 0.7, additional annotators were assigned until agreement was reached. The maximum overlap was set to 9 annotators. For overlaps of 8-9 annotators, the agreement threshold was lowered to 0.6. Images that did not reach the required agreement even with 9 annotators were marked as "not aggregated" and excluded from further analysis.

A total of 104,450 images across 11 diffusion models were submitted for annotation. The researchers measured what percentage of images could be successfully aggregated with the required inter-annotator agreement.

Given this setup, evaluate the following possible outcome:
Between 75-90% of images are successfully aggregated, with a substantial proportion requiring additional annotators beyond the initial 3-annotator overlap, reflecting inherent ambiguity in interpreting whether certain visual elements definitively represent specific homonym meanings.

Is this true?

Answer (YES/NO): NO